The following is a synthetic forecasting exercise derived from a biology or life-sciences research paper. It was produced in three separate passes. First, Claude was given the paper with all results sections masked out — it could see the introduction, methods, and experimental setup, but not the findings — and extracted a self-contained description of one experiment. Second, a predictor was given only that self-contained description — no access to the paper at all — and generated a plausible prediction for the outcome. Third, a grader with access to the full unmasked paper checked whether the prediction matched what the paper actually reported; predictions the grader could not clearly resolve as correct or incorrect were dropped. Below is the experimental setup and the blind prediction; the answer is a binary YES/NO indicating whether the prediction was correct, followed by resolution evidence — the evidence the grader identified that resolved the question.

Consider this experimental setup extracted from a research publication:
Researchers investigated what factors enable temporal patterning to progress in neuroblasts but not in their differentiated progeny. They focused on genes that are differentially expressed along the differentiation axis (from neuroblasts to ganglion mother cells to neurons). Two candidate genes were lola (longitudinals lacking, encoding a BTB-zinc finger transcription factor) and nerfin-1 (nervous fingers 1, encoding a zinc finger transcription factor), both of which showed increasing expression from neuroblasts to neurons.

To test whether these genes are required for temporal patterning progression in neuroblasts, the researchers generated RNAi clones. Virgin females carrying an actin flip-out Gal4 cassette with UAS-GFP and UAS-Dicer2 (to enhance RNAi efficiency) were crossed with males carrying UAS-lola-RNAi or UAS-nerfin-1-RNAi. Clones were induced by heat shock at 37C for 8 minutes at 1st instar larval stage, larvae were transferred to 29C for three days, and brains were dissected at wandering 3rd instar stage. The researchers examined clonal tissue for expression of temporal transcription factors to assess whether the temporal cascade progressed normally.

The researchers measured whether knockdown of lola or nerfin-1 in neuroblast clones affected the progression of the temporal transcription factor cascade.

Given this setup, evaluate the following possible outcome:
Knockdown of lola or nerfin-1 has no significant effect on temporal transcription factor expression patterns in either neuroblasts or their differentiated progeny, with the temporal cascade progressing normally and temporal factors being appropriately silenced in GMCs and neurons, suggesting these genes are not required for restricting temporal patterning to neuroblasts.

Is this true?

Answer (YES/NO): NO